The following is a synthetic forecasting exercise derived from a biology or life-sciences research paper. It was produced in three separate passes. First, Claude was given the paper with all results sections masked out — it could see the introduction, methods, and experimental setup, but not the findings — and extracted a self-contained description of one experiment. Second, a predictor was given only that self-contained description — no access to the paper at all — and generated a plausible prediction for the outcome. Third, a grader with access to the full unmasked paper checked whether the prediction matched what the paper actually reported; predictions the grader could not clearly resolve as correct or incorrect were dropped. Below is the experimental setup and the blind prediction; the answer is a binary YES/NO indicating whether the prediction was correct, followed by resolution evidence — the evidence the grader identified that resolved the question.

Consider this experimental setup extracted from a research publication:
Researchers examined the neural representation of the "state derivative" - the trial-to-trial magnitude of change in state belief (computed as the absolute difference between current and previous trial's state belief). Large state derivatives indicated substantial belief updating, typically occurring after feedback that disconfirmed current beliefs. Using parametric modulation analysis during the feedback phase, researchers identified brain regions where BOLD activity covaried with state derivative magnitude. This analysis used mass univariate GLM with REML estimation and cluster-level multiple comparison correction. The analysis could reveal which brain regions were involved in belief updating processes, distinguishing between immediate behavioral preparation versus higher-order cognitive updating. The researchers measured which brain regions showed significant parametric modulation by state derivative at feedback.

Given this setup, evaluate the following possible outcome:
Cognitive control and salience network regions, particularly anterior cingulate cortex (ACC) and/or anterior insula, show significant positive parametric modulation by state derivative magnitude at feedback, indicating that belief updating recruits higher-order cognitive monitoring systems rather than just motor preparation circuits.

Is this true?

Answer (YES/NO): NO